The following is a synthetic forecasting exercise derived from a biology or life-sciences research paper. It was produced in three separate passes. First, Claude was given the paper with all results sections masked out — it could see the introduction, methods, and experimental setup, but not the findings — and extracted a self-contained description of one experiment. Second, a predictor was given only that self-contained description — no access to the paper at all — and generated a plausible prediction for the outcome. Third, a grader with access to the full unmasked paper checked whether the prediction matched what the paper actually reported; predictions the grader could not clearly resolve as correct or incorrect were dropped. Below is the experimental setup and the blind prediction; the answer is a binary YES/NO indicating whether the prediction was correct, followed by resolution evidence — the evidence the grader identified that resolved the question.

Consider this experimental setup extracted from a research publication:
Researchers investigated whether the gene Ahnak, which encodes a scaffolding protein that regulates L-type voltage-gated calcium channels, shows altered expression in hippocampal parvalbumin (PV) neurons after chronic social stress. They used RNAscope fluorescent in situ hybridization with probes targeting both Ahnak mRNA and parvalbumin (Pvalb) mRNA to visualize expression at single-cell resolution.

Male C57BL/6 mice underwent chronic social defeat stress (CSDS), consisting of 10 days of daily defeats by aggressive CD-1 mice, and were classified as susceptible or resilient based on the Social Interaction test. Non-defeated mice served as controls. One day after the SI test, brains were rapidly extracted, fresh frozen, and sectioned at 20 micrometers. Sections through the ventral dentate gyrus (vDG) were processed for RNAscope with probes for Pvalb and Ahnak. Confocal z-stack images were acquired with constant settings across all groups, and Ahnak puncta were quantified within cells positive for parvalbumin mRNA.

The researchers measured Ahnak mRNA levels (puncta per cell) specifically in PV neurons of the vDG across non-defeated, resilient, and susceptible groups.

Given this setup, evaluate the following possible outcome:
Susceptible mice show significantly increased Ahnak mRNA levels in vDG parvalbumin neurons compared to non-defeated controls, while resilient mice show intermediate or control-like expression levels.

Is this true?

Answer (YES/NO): NO